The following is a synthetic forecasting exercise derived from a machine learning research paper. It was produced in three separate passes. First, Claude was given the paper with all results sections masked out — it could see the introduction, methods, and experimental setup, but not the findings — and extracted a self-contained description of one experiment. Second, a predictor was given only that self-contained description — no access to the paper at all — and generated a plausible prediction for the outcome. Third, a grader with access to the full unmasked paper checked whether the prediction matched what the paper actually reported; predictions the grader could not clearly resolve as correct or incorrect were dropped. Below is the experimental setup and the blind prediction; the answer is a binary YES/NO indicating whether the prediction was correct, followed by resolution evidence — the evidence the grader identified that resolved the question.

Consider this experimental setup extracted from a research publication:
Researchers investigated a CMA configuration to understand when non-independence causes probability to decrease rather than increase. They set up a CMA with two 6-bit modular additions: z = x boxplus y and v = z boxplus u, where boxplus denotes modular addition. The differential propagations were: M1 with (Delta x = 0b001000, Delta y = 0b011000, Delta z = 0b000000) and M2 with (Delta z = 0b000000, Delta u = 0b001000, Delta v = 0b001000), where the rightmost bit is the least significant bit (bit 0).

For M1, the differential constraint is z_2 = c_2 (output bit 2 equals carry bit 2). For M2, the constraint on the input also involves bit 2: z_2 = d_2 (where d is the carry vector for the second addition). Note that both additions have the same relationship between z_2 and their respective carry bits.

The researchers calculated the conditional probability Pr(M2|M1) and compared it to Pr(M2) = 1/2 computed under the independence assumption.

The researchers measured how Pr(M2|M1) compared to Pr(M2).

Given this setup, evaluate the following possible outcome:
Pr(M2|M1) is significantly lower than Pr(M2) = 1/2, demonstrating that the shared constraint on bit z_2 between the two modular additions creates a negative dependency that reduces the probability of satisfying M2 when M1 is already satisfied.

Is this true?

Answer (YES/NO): YES